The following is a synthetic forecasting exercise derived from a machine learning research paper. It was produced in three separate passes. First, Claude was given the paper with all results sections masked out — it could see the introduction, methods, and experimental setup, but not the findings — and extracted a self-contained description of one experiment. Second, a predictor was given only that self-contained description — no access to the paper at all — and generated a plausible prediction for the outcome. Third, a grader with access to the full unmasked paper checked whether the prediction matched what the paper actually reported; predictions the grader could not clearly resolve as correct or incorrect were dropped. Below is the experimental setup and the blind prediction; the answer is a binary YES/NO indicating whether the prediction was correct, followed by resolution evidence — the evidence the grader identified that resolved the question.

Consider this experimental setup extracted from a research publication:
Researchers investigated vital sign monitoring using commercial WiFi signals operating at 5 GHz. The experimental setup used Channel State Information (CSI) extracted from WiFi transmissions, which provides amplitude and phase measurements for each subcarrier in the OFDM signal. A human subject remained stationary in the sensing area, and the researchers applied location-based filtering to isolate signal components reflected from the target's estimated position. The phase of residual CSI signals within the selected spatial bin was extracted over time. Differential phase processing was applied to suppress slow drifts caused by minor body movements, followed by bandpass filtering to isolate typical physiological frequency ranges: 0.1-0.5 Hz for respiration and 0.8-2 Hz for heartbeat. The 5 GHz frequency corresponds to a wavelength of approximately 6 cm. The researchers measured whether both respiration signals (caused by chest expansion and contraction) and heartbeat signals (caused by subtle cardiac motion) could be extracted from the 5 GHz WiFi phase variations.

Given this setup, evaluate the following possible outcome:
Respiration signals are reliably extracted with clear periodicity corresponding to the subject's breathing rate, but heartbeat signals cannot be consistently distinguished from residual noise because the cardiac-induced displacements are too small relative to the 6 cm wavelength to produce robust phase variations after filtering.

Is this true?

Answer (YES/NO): NO